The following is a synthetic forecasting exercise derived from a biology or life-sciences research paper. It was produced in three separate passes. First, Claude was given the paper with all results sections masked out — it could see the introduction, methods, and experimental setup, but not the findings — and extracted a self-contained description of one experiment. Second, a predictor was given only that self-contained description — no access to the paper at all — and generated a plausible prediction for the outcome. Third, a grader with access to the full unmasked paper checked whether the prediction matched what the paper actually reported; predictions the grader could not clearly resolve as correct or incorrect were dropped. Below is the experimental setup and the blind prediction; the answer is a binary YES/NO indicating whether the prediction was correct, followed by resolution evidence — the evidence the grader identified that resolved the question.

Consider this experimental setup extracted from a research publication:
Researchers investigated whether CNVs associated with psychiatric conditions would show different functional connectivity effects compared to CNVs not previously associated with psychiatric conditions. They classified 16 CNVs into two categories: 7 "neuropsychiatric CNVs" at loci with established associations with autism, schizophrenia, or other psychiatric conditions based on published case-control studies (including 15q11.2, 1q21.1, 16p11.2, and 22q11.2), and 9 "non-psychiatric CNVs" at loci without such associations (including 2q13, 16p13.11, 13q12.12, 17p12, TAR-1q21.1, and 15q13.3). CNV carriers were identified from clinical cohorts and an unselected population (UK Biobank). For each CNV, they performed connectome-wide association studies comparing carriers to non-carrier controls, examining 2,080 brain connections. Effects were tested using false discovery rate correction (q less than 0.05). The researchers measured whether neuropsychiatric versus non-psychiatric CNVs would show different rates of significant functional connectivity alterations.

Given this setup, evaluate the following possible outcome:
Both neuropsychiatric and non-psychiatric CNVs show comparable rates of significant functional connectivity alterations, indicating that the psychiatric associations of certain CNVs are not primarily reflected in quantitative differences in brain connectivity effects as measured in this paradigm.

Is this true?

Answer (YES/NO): NO